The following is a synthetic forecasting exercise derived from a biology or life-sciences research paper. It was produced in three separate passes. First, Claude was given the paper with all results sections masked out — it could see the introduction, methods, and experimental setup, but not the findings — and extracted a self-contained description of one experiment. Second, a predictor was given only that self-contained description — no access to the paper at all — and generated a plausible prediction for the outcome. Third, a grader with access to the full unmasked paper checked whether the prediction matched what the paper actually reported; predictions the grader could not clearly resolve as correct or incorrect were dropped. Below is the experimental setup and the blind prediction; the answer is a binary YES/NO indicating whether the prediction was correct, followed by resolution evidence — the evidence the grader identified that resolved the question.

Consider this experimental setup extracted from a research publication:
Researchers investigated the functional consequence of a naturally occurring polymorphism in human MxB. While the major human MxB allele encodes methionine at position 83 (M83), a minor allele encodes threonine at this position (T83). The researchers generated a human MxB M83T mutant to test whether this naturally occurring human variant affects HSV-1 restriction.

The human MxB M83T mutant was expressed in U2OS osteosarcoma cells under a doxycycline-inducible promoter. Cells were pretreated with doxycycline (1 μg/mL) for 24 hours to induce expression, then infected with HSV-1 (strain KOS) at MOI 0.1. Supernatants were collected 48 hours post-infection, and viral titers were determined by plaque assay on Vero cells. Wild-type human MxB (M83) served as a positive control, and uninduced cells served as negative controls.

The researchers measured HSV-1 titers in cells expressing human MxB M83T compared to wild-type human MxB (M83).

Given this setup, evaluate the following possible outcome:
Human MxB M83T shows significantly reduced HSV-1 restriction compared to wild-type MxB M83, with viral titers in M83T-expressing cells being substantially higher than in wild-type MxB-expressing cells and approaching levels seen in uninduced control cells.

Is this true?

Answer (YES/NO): YES